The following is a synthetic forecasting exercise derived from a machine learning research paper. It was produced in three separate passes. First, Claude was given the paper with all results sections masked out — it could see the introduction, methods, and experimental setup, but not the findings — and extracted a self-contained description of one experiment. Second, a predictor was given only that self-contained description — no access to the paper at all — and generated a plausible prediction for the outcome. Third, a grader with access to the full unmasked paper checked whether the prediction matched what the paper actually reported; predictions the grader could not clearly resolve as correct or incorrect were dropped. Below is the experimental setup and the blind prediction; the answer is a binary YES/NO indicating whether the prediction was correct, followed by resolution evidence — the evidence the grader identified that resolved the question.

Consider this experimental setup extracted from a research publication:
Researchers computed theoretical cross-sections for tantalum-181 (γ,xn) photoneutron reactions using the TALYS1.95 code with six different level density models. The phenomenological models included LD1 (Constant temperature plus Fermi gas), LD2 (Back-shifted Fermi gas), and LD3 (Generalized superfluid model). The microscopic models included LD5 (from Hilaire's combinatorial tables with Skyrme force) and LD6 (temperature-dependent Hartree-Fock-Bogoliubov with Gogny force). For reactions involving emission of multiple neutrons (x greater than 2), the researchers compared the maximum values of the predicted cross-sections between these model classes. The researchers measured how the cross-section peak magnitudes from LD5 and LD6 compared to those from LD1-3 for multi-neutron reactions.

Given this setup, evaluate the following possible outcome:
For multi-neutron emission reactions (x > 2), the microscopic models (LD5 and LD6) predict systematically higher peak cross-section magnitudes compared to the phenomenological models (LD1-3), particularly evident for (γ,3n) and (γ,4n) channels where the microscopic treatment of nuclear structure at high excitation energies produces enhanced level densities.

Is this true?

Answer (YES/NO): NO